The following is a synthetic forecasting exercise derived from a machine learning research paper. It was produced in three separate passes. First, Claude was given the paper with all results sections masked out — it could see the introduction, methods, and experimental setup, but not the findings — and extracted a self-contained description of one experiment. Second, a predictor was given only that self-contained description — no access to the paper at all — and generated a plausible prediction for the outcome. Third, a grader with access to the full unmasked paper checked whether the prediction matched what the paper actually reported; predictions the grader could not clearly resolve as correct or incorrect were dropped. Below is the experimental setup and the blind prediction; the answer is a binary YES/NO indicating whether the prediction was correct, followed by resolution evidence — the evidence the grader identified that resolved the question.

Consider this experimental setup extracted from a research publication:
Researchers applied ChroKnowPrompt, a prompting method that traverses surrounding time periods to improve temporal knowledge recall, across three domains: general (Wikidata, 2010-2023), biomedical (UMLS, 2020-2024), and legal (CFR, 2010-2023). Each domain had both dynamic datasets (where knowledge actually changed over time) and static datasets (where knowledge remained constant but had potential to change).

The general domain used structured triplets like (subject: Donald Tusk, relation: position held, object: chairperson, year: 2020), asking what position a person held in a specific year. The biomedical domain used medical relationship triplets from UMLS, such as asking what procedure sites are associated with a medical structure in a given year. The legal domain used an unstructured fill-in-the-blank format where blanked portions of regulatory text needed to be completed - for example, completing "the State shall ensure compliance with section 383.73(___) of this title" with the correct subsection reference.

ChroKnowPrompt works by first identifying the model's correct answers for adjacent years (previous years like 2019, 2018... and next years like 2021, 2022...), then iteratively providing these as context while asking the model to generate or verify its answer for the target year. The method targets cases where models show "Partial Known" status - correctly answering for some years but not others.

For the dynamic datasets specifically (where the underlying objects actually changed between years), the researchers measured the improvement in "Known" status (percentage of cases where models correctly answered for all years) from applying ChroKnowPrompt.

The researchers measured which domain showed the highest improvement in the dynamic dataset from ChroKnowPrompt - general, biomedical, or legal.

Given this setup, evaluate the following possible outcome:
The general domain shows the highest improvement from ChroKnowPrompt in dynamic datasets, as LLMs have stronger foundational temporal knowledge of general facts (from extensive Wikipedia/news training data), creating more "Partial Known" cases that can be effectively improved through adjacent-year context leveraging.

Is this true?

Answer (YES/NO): NO